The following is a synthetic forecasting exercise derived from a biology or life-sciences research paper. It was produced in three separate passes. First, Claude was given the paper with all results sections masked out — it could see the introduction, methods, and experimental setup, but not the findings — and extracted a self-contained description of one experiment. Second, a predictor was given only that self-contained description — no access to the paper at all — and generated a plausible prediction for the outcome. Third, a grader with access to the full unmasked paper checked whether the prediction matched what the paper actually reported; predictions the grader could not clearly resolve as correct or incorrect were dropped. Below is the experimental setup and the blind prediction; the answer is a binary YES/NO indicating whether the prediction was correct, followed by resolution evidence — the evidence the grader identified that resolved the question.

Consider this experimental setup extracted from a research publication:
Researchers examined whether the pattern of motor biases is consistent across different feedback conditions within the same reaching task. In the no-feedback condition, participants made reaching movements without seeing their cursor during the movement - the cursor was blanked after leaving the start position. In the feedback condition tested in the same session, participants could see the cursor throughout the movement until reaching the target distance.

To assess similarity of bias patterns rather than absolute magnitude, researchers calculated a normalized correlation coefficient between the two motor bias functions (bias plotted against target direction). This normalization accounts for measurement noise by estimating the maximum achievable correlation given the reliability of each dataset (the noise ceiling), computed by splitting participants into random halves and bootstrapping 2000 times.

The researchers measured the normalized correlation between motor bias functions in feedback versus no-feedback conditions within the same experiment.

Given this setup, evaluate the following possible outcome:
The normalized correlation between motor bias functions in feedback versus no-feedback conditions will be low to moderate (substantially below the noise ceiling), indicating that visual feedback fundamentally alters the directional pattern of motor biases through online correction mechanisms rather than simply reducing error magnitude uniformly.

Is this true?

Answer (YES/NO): NO